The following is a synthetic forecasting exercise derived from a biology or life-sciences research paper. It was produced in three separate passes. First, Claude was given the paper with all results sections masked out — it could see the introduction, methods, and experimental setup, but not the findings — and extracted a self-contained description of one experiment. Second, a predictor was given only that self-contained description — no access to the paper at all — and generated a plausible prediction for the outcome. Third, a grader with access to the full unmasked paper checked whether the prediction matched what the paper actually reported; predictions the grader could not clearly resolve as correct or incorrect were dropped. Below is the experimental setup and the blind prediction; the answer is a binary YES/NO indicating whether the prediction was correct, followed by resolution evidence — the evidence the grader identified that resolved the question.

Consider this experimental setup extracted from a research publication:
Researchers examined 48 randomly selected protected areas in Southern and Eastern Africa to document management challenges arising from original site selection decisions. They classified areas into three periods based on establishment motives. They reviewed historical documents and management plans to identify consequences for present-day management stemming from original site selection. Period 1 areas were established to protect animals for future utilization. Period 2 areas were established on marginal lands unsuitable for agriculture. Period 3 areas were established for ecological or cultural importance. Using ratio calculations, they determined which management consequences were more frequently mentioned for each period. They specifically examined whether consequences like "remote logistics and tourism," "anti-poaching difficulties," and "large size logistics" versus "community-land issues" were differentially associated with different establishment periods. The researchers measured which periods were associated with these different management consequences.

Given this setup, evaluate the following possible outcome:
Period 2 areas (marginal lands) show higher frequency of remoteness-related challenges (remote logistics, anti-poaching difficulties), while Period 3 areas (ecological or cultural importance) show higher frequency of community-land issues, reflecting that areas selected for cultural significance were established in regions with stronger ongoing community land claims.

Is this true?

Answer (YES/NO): NO